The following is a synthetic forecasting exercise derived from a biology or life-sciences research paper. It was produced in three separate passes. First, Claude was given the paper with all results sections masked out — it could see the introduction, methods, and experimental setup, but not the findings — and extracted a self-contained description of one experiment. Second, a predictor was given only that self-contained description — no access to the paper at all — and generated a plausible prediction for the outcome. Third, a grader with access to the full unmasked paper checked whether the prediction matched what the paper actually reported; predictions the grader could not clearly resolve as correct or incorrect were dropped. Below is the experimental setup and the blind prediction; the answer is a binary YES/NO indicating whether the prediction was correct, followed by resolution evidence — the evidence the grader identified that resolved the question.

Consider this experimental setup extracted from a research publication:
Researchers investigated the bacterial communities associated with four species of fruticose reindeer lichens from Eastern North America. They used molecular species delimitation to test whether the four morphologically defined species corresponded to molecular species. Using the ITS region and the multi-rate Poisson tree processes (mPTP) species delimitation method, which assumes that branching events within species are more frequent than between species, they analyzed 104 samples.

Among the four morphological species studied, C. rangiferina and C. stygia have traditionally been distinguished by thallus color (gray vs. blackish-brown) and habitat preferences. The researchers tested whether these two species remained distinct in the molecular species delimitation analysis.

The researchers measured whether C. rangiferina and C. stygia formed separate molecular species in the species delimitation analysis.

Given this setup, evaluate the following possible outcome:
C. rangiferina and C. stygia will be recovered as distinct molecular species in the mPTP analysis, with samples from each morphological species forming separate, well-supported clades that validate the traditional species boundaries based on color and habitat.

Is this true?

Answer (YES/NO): NO